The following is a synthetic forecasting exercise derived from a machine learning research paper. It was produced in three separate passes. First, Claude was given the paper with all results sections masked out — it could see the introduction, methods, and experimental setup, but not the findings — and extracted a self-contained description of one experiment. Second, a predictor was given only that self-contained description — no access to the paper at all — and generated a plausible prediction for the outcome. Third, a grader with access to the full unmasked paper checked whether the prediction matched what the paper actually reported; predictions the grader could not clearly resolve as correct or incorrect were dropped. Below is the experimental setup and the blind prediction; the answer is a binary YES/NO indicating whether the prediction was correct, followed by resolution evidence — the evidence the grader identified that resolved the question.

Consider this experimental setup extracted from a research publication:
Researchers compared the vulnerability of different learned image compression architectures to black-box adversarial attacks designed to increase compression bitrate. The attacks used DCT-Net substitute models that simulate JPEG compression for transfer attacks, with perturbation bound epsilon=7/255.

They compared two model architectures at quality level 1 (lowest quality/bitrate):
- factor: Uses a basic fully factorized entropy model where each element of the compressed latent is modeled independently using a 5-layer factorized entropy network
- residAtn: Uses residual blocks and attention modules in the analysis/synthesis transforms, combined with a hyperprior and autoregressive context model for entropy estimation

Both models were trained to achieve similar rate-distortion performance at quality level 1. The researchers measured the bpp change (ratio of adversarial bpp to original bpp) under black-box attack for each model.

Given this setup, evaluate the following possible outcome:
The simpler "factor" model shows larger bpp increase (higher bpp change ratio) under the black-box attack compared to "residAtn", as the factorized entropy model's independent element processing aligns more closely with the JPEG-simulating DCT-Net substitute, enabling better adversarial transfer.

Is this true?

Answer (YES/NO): NO